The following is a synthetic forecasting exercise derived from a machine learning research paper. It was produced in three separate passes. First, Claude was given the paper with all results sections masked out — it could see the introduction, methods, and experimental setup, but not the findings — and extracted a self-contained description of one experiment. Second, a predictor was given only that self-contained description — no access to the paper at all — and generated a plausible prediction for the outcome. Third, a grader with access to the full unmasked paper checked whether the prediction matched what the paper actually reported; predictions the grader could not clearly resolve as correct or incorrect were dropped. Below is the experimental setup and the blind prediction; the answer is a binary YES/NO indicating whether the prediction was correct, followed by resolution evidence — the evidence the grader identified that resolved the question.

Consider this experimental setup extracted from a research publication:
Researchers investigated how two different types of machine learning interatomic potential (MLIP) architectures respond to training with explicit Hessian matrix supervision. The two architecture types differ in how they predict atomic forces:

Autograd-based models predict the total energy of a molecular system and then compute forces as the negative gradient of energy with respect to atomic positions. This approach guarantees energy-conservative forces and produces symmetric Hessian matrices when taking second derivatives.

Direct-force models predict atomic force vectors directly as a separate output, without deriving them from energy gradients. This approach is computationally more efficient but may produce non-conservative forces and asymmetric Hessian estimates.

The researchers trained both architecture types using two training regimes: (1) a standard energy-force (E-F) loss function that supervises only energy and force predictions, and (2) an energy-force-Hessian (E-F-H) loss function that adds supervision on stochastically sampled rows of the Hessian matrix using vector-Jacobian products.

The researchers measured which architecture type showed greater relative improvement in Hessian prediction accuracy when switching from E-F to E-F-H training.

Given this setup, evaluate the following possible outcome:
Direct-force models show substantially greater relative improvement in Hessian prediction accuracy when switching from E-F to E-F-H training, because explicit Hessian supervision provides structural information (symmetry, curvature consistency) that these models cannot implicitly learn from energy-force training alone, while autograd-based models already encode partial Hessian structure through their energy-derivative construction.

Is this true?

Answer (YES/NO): YES